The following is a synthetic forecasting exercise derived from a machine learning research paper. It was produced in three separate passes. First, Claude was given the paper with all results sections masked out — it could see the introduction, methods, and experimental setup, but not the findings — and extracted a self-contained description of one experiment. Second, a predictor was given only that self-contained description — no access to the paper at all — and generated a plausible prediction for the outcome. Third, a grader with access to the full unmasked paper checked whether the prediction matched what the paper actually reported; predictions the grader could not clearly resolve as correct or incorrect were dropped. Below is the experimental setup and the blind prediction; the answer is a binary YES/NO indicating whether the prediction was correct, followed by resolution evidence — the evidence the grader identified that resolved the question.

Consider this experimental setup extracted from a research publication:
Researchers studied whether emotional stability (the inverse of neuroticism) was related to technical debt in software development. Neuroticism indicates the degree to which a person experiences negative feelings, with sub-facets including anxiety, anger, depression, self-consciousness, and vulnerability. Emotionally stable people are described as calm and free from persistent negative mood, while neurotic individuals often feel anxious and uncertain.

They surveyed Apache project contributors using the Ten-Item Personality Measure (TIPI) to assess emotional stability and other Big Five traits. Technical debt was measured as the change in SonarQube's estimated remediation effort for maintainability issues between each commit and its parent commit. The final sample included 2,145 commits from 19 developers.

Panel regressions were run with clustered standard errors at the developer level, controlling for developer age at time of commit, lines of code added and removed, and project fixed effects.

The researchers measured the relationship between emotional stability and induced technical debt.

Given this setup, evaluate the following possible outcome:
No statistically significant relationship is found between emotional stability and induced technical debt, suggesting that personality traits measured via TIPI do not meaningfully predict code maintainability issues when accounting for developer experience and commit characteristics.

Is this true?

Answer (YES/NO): NO